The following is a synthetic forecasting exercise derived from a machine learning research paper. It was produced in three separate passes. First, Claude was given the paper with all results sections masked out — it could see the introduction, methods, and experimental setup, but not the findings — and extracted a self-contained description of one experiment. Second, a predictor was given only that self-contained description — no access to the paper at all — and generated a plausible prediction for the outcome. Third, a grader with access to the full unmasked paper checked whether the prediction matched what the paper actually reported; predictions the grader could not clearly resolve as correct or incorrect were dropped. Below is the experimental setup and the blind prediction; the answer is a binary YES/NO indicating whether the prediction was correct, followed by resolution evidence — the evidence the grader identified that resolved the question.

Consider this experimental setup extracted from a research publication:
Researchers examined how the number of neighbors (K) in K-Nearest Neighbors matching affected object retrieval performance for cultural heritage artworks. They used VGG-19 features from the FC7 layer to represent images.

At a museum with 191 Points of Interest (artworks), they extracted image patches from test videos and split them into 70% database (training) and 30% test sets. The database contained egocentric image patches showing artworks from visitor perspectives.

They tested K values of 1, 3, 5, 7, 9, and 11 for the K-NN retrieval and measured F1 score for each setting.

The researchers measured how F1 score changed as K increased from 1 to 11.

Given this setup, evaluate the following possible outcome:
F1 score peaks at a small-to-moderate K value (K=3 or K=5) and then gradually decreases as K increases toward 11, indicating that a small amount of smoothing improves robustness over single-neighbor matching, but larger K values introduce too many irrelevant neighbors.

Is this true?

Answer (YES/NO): NO